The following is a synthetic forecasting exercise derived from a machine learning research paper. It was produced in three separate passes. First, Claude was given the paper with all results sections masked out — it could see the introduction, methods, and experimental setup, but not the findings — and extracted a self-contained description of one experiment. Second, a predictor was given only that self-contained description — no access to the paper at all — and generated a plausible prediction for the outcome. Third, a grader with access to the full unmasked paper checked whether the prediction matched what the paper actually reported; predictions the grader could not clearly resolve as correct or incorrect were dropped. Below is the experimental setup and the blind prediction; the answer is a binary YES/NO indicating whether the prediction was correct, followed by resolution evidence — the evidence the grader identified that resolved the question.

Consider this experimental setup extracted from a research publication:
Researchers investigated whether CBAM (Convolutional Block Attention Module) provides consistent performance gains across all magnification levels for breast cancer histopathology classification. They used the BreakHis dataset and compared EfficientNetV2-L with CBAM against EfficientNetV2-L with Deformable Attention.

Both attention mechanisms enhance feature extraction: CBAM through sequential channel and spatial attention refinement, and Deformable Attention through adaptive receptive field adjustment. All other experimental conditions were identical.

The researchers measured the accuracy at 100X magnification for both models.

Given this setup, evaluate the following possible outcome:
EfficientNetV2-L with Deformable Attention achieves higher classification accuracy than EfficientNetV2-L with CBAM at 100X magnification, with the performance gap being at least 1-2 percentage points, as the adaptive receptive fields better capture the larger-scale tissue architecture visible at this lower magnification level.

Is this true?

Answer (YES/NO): NO